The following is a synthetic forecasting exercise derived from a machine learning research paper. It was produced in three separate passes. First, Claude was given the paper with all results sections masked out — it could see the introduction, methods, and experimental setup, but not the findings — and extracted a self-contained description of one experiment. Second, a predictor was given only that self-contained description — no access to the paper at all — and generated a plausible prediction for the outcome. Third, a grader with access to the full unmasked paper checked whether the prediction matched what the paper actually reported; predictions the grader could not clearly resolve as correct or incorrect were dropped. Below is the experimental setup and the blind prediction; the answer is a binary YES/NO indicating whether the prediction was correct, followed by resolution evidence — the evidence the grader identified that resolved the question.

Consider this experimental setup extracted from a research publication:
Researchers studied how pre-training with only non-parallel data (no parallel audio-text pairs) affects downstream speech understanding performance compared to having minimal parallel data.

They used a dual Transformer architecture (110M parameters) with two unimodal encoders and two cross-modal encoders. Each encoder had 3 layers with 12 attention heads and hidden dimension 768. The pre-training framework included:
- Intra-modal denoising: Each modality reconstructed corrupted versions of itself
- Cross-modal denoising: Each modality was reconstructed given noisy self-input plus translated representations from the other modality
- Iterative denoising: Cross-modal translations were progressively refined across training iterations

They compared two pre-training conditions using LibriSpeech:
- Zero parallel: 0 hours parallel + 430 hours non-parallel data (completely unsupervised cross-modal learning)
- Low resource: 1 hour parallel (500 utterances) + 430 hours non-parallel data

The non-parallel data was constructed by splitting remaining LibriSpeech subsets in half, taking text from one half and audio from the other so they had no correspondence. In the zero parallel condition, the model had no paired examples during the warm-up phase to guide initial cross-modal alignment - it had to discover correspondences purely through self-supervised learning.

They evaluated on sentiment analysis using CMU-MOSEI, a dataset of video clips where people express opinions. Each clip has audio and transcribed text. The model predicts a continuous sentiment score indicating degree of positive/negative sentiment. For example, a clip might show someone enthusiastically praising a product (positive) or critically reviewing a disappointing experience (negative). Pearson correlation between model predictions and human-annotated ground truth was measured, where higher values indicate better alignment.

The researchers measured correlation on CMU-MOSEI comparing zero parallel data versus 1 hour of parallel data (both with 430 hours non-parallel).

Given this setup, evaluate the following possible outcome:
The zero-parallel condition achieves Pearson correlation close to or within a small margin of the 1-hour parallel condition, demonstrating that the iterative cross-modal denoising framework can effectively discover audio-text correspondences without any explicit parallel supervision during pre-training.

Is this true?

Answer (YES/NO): NO